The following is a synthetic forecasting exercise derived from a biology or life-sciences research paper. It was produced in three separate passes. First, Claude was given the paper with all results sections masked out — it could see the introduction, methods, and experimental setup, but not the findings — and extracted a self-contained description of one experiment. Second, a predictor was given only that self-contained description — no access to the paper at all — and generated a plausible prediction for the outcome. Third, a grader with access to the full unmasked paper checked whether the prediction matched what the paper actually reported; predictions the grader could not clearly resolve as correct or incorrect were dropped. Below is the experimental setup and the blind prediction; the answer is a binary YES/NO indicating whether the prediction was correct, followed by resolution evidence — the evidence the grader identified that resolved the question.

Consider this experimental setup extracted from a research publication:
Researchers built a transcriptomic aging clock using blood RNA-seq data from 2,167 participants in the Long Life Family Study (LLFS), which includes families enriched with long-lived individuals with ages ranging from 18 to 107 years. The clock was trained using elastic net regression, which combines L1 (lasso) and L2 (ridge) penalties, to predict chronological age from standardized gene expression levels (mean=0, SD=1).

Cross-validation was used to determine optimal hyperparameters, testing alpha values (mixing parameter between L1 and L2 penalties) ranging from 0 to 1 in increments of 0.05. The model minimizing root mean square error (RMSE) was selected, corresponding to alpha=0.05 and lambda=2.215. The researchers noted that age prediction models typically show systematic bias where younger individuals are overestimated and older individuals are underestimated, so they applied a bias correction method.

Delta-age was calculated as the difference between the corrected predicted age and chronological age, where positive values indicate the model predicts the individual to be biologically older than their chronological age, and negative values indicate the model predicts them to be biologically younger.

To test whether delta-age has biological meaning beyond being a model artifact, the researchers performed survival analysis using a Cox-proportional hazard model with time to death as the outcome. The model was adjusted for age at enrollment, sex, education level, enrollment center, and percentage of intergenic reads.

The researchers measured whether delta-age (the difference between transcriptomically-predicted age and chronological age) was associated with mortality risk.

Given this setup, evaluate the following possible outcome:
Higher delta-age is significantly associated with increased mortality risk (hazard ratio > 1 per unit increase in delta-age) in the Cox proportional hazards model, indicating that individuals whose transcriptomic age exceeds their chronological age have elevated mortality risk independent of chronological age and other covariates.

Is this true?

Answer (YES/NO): YES